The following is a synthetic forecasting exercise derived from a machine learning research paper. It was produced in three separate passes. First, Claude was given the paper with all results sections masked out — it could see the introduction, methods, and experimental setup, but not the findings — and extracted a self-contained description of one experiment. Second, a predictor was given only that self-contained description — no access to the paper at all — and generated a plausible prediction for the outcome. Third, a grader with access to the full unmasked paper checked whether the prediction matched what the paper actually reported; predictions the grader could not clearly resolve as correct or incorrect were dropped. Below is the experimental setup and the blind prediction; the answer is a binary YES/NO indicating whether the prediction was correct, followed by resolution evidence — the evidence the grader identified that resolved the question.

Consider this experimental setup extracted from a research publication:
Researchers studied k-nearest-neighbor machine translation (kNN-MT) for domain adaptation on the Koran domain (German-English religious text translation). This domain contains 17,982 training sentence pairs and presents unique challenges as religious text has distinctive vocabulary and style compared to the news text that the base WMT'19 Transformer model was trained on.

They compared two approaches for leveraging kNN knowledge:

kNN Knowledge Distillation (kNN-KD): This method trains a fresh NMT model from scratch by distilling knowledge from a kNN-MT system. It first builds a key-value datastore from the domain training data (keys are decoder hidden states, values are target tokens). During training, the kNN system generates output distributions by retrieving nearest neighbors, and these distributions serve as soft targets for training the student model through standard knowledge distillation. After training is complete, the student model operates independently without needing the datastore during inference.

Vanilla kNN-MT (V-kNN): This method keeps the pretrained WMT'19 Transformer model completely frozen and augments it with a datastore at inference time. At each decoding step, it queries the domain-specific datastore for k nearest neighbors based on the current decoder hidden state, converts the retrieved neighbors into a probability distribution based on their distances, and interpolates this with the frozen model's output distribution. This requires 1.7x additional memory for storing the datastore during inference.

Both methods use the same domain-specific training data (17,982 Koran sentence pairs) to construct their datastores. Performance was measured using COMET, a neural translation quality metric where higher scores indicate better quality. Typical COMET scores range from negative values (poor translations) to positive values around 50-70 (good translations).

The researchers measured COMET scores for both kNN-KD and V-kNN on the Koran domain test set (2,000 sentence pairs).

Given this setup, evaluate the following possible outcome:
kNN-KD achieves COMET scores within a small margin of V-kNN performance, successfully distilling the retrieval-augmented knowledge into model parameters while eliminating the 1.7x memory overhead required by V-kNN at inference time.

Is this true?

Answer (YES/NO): NO